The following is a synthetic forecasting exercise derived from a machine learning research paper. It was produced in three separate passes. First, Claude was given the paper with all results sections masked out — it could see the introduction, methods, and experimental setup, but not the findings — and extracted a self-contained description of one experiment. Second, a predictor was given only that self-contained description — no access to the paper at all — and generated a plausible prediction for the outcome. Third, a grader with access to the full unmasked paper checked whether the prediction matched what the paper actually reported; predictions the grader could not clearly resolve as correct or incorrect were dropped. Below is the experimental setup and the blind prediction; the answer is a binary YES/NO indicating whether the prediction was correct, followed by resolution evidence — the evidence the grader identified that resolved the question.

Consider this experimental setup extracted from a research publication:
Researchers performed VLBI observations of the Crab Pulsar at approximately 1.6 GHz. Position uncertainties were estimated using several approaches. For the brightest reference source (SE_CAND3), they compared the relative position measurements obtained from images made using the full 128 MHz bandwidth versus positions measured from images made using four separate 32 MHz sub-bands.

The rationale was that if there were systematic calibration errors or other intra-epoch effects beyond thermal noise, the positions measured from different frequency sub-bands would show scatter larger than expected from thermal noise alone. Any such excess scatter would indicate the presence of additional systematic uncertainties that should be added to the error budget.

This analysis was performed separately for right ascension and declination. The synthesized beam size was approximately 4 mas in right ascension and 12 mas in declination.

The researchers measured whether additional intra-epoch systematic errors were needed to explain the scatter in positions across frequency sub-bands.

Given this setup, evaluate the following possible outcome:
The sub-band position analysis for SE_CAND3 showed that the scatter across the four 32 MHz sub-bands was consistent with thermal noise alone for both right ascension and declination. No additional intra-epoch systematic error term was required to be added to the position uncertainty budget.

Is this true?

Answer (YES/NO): NO